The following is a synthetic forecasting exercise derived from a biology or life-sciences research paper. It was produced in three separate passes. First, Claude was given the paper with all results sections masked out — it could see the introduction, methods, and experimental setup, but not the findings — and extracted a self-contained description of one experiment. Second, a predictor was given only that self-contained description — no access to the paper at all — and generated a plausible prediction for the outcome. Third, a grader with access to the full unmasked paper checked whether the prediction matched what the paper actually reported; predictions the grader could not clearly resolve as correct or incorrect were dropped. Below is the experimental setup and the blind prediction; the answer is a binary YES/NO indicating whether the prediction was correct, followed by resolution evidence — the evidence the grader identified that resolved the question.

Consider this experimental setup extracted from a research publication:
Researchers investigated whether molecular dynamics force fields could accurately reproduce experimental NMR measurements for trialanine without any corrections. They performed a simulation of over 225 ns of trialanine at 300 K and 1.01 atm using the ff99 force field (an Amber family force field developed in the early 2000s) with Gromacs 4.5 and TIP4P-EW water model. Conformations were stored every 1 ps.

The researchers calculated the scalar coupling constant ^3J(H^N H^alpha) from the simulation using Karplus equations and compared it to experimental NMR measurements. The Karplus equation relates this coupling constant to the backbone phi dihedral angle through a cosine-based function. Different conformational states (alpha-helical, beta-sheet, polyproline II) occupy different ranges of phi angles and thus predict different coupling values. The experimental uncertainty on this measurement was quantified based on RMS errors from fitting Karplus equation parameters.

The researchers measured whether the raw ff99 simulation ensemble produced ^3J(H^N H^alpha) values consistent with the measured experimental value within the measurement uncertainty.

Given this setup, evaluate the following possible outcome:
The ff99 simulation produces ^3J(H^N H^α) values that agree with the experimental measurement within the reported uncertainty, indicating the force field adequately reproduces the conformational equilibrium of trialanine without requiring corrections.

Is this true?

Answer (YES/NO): NO